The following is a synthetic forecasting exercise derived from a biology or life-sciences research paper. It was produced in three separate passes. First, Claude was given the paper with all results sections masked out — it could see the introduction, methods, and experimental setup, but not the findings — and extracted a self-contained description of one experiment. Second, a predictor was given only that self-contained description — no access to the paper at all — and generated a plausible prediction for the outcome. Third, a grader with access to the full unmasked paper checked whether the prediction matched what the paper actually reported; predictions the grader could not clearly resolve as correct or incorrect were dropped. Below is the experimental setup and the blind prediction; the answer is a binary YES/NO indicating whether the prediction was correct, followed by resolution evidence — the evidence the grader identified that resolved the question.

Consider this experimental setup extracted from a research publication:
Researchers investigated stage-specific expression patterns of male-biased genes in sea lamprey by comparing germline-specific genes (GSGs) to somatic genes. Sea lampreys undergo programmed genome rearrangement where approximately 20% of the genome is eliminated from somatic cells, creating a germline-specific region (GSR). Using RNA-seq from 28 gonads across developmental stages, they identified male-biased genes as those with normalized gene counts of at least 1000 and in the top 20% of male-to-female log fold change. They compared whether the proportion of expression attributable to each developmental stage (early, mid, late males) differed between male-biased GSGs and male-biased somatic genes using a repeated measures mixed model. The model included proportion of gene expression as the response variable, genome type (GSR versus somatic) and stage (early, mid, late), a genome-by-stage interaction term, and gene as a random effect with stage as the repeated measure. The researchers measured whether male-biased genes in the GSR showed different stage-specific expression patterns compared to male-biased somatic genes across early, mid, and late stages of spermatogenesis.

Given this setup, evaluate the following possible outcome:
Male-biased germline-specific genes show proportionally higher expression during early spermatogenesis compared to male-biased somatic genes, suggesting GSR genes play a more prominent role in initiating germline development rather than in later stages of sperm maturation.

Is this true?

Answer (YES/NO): NO